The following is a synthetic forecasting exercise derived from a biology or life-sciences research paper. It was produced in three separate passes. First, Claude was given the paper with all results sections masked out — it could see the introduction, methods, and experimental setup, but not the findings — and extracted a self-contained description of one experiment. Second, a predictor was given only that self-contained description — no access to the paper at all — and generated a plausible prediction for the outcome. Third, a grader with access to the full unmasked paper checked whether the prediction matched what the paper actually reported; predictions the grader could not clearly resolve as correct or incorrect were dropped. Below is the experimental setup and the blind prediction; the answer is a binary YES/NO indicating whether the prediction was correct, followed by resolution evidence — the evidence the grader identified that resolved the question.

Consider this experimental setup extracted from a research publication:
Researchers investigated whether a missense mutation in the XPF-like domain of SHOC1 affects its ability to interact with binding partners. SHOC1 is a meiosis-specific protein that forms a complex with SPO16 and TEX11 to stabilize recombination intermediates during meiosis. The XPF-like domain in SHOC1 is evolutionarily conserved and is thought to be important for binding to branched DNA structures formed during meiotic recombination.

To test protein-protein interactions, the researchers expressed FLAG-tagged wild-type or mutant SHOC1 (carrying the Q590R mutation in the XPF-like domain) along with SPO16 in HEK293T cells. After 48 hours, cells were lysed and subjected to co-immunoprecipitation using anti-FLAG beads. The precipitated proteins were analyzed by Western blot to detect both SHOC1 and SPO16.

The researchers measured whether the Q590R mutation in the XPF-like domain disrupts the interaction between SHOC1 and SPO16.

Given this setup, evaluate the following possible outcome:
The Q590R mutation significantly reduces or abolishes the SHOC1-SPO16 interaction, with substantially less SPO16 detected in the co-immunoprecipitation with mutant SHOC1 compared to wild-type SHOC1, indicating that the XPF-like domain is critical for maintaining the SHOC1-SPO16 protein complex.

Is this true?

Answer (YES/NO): NO